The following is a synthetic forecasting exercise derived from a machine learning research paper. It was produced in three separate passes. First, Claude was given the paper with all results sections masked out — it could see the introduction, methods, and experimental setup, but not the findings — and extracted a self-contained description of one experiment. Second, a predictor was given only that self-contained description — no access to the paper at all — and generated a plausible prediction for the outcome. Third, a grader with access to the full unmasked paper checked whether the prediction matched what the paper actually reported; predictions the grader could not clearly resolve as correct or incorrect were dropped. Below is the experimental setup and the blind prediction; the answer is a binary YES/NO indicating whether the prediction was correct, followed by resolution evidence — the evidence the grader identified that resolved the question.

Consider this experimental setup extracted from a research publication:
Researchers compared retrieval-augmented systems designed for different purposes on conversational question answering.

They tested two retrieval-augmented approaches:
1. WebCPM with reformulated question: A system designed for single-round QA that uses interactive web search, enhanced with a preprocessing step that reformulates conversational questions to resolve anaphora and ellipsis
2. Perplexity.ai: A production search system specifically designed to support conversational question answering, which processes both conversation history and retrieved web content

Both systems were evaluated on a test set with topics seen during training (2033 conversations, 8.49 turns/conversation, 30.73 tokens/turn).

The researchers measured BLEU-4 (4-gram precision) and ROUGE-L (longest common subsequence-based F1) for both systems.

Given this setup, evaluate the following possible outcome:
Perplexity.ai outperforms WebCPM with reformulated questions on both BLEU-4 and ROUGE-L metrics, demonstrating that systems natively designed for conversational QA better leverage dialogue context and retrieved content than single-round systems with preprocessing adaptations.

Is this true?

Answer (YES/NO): YES